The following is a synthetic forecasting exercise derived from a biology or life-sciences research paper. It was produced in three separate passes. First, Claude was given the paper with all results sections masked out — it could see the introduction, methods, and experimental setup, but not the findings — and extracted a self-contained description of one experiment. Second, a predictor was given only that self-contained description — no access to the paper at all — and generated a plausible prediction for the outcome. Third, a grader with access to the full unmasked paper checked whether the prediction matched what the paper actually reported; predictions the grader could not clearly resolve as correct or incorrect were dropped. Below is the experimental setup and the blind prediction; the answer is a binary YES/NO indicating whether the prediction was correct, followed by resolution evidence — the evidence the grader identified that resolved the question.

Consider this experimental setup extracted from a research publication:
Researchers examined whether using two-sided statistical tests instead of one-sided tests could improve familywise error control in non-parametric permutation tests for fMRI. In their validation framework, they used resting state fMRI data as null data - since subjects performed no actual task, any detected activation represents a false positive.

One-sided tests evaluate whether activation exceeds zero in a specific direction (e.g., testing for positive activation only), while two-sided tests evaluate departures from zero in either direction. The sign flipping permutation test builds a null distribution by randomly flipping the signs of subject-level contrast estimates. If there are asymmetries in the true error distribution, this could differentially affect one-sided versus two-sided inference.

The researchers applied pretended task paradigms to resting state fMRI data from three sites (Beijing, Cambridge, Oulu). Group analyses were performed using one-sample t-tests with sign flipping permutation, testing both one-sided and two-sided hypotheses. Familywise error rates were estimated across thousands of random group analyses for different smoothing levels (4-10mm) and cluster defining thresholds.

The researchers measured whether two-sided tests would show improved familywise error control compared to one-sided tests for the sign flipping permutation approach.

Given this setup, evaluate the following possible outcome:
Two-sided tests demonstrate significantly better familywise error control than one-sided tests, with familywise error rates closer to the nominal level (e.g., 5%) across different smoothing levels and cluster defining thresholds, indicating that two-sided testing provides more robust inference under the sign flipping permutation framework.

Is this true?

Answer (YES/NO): NO